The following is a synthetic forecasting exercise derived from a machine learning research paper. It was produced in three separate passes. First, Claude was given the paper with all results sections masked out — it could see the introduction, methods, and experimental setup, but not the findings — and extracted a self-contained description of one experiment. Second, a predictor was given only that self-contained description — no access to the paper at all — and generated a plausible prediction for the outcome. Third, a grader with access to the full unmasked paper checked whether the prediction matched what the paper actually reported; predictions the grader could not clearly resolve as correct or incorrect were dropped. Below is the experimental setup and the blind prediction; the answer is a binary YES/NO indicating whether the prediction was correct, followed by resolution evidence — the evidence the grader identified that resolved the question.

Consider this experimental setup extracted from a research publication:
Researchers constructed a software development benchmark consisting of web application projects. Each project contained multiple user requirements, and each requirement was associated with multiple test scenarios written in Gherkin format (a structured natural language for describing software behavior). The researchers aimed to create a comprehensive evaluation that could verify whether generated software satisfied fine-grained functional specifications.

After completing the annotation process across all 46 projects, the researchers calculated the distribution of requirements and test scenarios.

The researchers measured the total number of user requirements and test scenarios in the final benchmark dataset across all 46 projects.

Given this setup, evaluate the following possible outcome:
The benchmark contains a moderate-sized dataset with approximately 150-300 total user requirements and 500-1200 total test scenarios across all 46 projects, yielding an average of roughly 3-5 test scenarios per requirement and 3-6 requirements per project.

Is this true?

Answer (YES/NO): YES